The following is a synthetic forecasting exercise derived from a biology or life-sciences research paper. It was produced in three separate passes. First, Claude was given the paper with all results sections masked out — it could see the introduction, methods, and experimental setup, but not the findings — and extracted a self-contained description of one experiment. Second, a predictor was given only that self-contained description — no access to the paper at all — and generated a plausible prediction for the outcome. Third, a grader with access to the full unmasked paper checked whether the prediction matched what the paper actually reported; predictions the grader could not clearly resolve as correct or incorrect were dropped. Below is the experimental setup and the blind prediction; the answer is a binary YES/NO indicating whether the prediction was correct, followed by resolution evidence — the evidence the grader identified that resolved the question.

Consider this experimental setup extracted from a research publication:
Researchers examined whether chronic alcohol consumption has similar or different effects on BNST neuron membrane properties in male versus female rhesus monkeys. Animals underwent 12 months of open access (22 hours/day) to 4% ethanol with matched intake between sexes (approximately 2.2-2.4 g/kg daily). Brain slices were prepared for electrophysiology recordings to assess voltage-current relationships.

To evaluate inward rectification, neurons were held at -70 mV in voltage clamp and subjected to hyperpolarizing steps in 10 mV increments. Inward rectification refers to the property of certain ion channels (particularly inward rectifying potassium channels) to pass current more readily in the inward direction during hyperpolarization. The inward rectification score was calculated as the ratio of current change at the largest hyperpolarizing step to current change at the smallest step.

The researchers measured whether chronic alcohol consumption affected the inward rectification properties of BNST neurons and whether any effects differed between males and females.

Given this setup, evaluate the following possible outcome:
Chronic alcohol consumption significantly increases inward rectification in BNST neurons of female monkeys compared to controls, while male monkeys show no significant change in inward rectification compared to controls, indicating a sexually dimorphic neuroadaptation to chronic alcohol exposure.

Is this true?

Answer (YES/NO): NO